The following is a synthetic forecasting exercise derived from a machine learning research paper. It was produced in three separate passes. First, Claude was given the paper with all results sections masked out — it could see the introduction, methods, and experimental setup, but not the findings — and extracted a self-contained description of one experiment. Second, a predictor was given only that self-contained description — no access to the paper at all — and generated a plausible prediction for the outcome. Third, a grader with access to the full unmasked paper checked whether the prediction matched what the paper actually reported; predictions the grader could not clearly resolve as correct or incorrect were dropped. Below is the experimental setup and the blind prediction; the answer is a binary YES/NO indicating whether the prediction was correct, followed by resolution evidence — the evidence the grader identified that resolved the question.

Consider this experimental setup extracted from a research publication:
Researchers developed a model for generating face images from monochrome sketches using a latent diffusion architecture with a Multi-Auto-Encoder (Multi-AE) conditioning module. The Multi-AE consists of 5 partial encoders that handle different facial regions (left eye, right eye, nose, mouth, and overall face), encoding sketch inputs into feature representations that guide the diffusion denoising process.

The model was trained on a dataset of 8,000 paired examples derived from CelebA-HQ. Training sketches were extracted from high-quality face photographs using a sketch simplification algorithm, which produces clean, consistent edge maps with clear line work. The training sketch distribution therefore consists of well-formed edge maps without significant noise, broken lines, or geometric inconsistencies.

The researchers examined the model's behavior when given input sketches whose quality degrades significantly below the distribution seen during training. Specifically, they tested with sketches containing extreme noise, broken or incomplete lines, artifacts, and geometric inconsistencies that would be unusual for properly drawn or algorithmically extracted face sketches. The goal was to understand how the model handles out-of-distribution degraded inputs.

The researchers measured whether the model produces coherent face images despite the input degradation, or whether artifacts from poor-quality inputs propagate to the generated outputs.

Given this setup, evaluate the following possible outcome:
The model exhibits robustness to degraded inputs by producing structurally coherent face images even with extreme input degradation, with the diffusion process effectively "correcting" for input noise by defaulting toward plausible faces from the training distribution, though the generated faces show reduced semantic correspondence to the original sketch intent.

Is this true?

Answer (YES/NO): NO